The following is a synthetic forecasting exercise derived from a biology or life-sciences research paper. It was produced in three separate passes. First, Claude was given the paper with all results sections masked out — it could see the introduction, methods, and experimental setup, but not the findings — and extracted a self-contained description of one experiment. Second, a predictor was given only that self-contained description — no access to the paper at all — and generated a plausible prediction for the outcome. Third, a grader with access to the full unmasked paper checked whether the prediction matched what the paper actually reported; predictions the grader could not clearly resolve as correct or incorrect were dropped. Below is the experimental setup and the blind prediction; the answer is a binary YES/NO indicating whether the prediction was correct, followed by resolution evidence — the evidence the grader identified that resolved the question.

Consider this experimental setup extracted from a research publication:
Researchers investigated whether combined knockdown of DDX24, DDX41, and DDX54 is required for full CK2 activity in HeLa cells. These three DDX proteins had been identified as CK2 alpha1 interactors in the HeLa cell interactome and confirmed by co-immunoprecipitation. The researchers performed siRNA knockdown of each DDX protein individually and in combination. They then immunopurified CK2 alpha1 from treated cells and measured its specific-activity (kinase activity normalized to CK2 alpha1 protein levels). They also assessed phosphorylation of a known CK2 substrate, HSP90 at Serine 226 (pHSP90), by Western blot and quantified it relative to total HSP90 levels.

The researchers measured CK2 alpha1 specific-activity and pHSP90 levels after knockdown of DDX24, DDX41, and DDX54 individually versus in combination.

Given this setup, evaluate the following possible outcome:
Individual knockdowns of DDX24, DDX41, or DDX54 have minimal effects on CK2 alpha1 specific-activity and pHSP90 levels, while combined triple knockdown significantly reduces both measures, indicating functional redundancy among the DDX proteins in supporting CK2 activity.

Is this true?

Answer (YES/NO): YES